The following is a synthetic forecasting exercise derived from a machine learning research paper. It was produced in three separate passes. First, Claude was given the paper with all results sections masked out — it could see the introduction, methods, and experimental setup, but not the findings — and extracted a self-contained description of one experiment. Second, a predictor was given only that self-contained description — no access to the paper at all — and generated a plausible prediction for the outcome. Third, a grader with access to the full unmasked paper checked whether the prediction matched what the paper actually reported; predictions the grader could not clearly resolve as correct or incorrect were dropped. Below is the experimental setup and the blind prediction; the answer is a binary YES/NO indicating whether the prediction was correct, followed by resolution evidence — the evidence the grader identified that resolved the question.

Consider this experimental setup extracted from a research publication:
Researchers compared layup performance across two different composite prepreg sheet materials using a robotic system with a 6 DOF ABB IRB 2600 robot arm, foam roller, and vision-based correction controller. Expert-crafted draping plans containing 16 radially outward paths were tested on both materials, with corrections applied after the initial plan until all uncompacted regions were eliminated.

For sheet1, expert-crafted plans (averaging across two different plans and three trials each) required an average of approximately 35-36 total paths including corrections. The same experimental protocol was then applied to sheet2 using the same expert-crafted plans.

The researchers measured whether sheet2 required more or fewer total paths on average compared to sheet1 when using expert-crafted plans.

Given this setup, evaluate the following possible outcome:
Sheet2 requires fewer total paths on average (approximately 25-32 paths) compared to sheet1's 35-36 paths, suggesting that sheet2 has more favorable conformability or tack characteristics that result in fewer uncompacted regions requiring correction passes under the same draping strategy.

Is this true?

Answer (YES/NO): YES